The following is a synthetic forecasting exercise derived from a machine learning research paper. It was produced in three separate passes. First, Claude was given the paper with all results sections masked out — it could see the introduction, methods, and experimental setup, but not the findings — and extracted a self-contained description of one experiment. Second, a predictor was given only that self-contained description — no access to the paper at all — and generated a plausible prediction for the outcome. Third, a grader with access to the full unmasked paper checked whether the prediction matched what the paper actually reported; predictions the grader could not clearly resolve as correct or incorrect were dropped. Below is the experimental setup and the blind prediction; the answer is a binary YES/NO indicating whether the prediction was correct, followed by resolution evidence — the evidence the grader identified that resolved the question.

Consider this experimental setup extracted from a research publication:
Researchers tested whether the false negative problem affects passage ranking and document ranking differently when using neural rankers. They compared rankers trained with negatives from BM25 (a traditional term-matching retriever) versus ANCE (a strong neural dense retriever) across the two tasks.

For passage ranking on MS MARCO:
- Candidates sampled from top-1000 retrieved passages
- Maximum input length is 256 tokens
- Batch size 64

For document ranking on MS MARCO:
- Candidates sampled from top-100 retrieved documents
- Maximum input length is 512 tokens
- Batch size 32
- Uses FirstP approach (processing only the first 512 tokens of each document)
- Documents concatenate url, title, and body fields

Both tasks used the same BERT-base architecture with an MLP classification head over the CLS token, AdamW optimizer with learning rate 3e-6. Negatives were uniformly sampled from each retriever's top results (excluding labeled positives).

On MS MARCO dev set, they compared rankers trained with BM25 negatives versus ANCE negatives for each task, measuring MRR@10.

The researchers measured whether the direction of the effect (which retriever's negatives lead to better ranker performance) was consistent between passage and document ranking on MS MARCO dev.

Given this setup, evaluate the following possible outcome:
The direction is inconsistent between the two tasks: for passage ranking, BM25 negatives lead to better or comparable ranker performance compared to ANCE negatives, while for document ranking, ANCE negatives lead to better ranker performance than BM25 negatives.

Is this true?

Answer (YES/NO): YES